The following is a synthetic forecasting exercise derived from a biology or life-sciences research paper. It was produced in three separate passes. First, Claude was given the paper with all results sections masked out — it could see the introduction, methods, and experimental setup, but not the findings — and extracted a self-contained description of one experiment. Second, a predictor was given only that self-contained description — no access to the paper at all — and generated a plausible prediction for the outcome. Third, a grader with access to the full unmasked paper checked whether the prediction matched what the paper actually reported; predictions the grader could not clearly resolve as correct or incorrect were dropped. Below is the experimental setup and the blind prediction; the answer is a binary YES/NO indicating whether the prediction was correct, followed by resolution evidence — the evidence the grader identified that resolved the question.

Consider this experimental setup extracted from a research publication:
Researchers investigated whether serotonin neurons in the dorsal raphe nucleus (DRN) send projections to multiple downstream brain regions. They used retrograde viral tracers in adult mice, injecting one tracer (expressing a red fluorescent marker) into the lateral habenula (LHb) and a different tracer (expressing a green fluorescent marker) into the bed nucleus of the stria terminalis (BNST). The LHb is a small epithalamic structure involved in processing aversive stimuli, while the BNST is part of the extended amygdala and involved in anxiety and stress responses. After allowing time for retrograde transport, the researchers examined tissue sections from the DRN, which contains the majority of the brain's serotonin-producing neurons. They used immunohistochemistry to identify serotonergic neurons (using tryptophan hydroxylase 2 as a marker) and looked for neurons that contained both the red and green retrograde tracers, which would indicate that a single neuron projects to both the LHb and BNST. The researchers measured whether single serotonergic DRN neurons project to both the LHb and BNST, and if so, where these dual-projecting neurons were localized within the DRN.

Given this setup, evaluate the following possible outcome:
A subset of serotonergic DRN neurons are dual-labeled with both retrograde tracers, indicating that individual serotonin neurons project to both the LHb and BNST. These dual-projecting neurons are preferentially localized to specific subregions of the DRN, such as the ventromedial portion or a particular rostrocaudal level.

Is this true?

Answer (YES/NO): NO